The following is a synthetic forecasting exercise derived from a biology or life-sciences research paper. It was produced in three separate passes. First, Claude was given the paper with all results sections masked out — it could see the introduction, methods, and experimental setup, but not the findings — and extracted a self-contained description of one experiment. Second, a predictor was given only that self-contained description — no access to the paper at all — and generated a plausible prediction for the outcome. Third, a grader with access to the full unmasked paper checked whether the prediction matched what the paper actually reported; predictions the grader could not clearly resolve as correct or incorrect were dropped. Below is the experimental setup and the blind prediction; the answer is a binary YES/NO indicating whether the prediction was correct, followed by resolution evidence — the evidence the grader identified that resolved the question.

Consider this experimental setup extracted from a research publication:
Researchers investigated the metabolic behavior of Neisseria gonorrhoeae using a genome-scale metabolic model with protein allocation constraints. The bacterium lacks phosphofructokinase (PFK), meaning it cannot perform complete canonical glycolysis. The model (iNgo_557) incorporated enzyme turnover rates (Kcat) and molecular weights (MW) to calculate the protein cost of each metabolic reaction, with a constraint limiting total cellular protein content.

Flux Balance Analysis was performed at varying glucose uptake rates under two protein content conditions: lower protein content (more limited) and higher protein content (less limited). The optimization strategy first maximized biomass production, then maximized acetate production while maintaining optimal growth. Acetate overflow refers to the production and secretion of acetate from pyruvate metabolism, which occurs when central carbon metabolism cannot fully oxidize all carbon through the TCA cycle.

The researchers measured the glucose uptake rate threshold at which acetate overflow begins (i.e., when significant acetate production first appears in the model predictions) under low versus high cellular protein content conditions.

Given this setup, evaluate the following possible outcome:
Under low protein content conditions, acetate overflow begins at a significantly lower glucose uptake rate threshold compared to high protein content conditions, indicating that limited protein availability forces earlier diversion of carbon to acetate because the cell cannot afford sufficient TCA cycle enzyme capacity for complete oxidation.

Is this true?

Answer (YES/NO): YES